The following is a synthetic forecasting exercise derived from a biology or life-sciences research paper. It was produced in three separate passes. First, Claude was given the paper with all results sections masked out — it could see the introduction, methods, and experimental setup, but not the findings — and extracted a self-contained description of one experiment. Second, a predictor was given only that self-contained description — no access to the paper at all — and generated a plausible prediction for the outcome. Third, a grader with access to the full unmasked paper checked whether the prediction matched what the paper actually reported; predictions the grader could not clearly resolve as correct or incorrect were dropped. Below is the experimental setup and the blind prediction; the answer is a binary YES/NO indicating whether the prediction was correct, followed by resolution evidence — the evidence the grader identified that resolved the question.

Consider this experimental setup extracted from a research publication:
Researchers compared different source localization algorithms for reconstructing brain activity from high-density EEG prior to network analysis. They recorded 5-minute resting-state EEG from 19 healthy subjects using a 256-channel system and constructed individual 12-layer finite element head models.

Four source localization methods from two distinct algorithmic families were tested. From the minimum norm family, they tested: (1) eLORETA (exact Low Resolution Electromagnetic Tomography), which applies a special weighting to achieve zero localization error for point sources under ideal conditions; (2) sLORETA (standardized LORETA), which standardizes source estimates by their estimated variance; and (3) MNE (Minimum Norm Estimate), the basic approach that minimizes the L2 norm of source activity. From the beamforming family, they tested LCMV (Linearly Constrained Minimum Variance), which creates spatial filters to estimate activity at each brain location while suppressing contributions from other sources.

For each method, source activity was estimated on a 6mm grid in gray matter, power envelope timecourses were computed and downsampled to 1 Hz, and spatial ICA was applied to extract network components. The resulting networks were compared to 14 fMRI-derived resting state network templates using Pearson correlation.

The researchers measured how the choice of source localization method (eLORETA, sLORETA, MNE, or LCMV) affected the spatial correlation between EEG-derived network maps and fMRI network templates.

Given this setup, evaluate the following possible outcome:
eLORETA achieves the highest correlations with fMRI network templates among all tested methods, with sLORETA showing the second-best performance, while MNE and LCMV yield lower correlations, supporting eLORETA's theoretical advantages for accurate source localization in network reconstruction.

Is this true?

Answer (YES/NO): YES